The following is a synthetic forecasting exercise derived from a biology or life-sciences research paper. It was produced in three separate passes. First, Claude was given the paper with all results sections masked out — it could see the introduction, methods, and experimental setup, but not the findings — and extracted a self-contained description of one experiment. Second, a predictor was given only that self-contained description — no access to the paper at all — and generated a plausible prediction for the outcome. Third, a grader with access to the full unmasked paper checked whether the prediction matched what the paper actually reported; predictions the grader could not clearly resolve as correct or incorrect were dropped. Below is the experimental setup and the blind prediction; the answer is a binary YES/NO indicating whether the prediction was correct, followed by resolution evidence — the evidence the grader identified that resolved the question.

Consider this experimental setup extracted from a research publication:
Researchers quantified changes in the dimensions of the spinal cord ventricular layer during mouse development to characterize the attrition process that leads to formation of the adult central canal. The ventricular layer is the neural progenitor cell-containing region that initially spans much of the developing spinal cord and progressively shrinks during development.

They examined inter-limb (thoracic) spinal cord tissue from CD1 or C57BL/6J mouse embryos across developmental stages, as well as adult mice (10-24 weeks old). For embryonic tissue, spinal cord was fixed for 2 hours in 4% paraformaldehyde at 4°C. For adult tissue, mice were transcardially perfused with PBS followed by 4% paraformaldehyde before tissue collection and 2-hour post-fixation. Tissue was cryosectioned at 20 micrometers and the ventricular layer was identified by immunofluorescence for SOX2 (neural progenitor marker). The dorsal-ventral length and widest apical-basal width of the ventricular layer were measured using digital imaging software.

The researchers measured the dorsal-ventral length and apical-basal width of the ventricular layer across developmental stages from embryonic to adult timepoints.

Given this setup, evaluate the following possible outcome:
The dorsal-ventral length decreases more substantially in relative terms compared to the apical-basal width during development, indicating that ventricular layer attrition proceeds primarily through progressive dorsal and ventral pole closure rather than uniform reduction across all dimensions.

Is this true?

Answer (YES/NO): NO